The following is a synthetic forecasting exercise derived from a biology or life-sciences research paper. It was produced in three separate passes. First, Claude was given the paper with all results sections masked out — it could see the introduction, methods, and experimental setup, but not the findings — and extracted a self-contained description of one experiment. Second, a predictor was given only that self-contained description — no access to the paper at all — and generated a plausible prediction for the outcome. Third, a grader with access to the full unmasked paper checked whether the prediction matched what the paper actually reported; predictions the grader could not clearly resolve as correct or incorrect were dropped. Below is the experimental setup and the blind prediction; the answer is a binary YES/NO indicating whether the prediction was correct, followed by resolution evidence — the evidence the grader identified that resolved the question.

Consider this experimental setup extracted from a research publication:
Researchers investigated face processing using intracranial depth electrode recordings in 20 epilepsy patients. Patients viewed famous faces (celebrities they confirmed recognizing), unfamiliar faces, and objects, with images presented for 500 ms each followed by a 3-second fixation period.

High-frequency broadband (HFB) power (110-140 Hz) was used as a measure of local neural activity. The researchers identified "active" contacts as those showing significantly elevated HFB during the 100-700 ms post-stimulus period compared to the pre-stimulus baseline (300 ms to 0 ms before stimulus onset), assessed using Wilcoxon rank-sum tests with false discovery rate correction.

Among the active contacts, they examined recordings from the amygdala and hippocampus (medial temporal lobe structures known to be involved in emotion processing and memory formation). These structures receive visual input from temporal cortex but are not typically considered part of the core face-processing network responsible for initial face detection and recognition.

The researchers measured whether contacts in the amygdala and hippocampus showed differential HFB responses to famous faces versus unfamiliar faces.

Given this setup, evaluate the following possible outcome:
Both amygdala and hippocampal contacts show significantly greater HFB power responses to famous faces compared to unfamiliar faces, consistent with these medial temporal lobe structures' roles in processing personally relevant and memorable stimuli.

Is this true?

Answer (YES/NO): NO